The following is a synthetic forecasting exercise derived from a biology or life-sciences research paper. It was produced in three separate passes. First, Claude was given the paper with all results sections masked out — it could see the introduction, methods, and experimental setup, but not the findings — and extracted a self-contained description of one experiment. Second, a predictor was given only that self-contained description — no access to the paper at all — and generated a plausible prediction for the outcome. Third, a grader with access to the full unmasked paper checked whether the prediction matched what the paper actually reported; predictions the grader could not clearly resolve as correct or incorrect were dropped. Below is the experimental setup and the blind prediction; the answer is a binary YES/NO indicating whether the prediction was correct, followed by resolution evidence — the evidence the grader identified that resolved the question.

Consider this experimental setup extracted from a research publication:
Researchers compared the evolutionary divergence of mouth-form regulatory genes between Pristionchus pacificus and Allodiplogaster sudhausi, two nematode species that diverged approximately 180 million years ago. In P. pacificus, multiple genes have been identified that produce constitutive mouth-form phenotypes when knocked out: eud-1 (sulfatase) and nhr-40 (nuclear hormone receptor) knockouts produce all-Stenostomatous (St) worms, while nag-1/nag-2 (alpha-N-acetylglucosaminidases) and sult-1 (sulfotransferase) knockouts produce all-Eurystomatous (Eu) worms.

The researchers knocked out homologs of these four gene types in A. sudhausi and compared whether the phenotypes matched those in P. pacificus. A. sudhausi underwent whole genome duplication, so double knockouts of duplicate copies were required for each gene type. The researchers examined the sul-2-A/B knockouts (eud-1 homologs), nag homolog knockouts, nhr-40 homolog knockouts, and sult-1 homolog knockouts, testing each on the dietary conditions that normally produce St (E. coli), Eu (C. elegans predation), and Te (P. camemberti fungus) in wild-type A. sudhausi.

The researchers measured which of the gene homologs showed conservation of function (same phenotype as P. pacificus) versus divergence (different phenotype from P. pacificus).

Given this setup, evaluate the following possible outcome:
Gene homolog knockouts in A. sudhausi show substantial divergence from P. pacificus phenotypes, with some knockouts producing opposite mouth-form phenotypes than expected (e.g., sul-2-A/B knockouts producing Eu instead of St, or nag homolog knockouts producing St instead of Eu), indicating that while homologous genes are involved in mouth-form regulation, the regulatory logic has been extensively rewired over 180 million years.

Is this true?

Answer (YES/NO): NO